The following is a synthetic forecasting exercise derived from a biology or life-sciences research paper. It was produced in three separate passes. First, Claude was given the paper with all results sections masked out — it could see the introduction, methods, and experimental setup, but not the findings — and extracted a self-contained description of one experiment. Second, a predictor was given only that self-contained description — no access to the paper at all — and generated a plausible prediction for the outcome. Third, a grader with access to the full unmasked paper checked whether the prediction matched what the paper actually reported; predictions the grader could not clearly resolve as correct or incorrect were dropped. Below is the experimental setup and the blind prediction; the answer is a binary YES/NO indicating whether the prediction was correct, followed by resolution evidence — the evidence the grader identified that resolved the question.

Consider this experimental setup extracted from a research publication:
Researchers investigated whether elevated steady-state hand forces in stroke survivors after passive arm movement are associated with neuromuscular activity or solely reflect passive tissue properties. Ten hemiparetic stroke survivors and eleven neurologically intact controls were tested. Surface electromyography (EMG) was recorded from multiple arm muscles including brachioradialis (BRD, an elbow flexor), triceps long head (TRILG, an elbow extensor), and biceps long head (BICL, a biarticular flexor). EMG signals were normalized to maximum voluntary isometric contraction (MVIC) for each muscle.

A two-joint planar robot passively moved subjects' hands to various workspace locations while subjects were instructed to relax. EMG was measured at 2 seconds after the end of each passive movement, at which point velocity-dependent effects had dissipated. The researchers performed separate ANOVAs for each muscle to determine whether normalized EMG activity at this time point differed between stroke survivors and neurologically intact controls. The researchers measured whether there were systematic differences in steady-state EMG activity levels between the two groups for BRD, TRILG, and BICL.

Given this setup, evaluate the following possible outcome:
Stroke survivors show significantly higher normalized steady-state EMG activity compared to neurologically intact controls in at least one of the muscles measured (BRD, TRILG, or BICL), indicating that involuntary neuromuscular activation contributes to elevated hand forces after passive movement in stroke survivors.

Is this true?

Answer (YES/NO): YES